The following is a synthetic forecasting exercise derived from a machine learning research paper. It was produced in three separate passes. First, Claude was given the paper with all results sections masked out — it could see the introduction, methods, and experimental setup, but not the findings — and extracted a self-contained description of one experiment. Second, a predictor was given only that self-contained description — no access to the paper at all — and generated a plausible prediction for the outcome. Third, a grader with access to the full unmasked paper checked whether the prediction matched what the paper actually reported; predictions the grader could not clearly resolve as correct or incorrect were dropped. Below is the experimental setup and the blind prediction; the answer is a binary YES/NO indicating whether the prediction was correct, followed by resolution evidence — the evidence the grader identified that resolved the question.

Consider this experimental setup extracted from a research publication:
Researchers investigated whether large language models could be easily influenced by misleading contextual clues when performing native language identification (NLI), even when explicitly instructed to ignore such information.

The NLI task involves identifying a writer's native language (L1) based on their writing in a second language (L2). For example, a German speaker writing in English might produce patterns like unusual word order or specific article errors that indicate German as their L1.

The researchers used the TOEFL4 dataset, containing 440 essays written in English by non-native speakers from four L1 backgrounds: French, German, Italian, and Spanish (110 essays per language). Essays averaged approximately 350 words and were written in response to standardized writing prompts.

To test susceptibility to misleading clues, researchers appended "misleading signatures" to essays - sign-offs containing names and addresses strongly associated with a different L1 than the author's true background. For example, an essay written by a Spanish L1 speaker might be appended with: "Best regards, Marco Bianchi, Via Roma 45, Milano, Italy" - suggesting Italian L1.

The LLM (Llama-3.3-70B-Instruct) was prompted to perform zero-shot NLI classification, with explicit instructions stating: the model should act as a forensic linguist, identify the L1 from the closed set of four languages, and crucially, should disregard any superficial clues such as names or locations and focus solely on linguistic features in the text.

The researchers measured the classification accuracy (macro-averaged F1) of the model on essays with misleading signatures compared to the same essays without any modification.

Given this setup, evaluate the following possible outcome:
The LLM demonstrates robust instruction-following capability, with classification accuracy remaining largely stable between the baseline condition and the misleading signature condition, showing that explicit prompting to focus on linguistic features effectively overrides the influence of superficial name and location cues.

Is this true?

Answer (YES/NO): NO